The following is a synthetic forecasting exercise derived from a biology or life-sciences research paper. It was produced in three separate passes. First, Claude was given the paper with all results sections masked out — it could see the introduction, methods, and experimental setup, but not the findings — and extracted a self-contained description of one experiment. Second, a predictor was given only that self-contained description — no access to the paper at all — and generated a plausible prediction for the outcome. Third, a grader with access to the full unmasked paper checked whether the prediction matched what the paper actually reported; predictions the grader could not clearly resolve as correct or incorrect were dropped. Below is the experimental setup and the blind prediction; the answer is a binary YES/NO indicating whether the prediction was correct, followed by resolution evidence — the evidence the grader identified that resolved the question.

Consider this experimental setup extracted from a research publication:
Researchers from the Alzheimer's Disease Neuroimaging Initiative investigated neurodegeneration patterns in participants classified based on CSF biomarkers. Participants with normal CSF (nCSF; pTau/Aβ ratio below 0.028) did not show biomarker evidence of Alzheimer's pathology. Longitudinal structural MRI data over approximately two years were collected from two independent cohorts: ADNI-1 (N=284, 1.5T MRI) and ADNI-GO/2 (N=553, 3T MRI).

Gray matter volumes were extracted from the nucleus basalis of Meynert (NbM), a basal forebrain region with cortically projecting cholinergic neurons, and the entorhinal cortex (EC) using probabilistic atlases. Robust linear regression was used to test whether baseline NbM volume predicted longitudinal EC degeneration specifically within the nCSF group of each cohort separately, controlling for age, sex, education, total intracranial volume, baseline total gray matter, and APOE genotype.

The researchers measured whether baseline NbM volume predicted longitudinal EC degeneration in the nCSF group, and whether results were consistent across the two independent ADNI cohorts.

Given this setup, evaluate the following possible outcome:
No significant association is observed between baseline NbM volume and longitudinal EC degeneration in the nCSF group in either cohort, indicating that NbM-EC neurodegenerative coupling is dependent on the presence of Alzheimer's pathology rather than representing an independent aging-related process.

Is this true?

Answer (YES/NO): NO